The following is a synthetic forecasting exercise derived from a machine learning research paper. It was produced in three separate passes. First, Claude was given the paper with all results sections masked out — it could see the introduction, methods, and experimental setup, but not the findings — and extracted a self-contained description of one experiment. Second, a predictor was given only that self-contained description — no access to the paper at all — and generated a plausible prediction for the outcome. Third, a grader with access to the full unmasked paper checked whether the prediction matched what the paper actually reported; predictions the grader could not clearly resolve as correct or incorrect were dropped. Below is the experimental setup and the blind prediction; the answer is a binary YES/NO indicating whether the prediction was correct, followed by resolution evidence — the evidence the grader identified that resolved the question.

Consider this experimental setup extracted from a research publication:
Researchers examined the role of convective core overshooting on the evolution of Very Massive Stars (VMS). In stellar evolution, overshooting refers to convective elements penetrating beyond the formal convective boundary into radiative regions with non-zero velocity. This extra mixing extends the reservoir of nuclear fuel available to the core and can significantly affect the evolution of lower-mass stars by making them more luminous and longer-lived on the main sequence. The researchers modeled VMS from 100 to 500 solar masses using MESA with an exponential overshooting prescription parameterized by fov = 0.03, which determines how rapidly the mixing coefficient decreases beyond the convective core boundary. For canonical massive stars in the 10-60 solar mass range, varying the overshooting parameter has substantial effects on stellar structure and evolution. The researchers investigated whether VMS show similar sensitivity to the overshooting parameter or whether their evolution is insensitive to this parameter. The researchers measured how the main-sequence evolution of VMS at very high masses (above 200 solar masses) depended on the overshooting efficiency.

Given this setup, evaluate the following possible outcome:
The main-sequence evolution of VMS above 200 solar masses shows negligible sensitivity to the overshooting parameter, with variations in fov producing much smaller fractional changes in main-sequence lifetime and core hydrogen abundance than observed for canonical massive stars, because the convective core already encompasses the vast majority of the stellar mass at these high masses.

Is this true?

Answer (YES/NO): YES